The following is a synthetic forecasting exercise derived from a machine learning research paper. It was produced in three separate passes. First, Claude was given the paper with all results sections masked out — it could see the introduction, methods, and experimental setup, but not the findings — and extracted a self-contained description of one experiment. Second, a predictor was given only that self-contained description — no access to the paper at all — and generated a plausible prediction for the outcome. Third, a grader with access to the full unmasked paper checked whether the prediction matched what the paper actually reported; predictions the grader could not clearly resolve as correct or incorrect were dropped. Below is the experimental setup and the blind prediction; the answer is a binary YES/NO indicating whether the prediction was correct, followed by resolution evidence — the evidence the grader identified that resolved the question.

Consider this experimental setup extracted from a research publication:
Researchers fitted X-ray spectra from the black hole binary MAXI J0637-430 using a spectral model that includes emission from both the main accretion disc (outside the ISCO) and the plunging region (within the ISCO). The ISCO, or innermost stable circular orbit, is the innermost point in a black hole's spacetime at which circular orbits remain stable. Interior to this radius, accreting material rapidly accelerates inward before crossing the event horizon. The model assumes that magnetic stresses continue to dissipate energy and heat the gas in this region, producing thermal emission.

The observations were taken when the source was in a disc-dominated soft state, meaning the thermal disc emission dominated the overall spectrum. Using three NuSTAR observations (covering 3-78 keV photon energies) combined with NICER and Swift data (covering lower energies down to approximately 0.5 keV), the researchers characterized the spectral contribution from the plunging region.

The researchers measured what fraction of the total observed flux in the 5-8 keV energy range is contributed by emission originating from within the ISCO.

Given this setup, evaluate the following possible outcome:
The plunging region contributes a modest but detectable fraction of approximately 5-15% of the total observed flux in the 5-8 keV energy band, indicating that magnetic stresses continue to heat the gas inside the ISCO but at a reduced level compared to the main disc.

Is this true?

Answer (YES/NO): NO